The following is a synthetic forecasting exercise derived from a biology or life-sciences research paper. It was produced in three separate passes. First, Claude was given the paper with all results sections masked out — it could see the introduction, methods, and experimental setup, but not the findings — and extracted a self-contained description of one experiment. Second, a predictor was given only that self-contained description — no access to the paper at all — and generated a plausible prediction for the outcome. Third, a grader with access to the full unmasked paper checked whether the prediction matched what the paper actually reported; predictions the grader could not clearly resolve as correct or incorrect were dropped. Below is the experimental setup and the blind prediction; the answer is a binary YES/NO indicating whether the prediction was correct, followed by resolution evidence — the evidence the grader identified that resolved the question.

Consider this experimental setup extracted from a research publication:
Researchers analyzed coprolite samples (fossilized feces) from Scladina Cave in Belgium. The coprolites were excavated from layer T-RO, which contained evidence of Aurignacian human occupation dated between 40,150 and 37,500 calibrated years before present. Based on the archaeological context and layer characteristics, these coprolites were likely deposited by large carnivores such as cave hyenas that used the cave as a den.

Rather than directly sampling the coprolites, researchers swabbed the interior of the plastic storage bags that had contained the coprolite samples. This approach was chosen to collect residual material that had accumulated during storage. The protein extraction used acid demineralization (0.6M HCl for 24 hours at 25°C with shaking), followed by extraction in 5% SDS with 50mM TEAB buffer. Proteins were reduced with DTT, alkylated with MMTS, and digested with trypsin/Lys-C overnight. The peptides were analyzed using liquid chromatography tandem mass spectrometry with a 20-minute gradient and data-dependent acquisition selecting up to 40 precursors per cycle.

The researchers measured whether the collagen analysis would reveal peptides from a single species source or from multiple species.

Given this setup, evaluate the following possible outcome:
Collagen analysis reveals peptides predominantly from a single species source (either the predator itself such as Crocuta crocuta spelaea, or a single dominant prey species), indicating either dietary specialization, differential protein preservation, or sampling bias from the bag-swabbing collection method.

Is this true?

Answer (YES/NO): NO